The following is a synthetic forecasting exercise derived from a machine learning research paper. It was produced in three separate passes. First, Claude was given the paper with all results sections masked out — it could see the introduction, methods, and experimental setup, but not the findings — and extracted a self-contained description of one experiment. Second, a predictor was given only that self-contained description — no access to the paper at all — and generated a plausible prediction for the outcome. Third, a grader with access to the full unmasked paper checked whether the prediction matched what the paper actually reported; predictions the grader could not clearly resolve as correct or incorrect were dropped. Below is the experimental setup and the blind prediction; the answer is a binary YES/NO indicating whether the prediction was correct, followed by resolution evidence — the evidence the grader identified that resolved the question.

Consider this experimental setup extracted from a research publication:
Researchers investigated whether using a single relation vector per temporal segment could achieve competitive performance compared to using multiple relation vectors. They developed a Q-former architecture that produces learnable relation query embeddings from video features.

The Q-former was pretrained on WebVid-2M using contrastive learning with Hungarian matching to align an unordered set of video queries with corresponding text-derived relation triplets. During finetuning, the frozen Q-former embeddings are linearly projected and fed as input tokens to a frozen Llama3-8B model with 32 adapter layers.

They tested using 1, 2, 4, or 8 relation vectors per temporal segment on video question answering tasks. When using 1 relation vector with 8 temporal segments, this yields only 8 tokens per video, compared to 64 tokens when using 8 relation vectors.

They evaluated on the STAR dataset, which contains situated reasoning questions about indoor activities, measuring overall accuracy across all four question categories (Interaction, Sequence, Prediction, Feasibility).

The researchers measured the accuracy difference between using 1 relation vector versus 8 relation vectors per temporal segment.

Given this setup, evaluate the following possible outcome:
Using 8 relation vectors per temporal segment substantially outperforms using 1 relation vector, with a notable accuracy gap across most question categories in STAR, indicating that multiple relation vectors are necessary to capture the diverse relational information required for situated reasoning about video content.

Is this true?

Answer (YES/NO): NO